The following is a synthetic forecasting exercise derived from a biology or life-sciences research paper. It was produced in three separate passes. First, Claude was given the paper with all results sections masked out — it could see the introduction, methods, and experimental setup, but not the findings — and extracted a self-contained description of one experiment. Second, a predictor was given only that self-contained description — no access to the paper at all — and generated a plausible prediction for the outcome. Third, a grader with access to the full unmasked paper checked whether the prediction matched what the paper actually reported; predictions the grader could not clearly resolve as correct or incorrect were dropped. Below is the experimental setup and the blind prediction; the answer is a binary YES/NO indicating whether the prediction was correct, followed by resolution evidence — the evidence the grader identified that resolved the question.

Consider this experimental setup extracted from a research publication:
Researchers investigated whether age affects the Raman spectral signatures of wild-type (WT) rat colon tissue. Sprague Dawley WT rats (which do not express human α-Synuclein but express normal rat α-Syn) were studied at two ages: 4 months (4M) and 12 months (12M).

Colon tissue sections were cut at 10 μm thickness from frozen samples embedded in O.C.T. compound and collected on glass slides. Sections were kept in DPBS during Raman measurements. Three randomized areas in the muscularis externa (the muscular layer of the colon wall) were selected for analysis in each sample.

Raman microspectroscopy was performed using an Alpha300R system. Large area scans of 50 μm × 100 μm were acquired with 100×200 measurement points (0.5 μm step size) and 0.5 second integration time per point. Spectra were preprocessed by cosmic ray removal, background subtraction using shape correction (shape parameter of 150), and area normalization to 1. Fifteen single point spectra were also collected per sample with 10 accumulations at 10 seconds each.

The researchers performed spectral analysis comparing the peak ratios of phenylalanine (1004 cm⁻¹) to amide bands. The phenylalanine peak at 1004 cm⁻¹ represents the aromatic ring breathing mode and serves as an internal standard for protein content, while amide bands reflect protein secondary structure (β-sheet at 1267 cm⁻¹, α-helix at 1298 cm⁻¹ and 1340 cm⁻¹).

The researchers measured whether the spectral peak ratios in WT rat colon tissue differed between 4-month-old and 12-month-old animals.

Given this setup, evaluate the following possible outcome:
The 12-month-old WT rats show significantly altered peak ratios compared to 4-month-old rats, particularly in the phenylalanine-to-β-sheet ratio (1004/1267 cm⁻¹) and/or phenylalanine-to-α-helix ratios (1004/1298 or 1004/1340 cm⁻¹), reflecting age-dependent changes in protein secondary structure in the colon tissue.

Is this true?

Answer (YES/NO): NO